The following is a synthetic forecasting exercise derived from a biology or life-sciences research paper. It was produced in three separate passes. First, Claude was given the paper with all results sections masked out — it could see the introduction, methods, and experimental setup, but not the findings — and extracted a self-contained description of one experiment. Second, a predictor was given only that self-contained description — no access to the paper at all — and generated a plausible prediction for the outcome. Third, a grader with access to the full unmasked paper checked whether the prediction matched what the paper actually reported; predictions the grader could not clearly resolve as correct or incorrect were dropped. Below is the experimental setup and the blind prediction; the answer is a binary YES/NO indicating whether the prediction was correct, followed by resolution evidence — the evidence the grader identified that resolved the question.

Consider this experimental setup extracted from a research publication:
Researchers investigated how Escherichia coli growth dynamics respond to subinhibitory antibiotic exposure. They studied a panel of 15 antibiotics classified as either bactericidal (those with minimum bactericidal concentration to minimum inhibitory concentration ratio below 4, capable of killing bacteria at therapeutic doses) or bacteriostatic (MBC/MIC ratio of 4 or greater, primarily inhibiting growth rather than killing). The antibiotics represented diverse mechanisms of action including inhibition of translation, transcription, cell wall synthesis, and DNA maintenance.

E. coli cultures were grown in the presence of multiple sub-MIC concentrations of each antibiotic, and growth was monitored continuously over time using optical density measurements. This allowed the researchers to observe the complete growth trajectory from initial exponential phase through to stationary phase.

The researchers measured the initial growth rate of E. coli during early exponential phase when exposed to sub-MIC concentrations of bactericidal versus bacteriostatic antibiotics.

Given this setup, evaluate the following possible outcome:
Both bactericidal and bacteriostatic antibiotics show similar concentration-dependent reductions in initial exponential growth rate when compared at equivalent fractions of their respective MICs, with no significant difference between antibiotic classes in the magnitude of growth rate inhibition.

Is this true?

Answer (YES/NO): NO